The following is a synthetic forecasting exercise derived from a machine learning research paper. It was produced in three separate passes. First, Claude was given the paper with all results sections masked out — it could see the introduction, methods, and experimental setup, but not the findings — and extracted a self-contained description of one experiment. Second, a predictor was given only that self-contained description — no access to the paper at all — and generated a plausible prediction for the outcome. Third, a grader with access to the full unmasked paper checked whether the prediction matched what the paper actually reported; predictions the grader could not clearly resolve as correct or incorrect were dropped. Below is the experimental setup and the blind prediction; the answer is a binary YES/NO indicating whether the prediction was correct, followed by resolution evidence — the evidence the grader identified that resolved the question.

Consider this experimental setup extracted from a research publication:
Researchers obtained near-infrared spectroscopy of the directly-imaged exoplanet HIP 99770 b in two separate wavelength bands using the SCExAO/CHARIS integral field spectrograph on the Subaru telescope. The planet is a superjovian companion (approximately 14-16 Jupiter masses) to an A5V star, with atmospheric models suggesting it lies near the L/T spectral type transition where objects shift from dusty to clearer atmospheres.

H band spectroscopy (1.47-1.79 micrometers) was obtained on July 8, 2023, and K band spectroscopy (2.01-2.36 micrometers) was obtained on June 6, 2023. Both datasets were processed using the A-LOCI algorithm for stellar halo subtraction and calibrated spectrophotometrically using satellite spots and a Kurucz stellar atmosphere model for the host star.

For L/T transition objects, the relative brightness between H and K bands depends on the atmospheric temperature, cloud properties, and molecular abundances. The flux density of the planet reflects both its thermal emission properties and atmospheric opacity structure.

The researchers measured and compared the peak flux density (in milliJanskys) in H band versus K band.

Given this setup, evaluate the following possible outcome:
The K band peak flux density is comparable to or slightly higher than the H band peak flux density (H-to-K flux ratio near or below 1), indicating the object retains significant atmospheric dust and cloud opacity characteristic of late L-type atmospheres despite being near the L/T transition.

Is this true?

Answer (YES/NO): YES